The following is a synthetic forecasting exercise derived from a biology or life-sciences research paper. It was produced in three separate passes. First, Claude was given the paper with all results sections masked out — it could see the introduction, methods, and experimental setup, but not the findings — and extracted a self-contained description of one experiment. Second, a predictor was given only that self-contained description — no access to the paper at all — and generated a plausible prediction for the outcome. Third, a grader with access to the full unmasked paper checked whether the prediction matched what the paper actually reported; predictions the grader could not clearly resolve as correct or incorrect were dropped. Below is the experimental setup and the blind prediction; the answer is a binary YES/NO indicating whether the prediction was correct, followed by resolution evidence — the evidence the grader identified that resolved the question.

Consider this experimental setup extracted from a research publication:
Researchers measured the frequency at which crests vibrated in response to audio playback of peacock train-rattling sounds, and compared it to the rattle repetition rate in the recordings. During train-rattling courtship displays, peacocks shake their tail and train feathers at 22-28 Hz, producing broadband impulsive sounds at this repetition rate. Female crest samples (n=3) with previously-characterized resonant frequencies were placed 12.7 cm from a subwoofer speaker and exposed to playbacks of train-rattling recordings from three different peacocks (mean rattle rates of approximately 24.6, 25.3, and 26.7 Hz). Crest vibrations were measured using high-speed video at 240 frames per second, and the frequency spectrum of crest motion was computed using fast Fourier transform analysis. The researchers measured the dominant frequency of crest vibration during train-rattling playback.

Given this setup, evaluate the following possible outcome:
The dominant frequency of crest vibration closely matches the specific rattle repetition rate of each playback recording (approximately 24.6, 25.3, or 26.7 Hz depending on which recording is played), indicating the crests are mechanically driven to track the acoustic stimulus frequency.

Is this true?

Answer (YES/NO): YES